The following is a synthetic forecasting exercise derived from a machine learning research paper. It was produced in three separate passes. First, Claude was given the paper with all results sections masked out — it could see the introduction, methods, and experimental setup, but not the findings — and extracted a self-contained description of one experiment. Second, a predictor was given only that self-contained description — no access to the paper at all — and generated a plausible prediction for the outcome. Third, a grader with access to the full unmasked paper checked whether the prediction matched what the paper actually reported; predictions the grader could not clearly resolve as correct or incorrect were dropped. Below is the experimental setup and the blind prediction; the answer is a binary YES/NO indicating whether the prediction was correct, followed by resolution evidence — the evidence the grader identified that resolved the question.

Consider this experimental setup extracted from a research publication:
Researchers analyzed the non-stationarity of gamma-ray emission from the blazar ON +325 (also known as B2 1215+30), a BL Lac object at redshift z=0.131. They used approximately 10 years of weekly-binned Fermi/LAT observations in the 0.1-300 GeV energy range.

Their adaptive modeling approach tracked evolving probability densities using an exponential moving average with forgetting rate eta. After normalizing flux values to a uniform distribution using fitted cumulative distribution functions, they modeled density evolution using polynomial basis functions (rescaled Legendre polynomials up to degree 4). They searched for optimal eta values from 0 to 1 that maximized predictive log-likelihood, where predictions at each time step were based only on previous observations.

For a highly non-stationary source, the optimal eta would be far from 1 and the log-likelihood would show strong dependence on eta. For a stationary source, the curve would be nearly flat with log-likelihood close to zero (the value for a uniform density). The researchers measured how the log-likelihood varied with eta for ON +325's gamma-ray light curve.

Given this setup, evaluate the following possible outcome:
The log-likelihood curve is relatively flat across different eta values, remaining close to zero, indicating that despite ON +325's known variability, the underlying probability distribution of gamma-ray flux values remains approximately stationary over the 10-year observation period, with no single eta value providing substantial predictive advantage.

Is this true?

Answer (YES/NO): YES